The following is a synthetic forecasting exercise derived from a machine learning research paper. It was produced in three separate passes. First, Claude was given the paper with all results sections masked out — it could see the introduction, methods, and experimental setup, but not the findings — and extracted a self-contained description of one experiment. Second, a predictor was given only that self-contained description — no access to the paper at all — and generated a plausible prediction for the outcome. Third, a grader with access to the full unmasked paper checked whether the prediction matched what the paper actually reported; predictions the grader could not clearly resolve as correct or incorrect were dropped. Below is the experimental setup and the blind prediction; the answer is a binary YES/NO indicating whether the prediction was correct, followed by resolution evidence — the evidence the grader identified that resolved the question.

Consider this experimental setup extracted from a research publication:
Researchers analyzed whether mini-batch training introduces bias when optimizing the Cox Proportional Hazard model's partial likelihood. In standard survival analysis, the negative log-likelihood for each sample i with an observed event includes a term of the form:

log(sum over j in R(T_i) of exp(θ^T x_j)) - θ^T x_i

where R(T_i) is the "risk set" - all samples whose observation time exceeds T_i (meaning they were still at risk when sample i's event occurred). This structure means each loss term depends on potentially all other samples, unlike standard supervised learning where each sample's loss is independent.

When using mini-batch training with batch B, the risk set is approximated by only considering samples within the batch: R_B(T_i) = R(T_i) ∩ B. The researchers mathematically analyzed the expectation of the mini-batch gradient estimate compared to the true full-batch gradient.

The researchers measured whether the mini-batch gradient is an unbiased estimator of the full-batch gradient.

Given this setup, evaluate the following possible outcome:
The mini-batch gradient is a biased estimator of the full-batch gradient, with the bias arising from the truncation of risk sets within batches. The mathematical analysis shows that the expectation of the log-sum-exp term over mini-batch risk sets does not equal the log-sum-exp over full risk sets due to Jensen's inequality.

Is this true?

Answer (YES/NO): NO